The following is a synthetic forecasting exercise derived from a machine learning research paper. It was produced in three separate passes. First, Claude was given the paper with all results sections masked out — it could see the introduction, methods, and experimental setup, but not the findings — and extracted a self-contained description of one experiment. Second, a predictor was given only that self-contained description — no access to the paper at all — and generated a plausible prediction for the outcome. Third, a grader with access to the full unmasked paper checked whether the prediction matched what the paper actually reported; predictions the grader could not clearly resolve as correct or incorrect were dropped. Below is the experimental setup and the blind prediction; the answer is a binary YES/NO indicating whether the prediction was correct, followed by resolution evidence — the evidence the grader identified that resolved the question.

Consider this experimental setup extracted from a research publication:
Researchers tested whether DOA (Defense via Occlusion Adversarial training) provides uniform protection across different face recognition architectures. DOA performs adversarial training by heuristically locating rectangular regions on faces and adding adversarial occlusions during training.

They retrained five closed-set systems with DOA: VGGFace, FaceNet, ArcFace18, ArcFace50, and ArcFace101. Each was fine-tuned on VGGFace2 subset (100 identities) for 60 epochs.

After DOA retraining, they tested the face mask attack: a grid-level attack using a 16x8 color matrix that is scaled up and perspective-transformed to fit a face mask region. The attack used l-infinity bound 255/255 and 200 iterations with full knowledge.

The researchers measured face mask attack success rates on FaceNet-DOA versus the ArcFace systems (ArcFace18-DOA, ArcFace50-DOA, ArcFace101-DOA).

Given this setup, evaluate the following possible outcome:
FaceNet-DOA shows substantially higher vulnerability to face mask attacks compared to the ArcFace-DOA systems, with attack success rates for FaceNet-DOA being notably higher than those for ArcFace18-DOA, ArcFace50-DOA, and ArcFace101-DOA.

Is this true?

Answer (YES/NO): NO